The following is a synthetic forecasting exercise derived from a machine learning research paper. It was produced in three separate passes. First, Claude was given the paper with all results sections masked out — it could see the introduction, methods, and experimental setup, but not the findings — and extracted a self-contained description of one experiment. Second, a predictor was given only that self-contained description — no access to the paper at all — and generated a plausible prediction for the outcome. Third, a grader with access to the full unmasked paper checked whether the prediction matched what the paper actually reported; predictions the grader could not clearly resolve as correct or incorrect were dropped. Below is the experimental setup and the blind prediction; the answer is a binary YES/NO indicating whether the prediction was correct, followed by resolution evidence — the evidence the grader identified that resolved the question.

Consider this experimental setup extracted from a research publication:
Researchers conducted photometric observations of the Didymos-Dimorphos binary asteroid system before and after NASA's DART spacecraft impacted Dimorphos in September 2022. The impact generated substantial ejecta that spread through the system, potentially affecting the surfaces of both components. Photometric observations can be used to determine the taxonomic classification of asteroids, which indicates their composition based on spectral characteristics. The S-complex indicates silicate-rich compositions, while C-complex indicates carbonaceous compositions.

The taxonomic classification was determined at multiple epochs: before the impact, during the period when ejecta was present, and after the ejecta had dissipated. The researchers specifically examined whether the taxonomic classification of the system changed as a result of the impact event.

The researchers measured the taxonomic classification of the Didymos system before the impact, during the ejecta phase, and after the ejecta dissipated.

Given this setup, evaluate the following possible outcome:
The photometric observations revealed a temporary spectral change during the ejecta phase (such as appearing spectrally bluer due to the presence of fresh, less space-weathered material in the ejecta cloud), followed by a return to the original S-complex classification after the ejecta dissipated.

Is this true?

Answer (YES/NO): NO